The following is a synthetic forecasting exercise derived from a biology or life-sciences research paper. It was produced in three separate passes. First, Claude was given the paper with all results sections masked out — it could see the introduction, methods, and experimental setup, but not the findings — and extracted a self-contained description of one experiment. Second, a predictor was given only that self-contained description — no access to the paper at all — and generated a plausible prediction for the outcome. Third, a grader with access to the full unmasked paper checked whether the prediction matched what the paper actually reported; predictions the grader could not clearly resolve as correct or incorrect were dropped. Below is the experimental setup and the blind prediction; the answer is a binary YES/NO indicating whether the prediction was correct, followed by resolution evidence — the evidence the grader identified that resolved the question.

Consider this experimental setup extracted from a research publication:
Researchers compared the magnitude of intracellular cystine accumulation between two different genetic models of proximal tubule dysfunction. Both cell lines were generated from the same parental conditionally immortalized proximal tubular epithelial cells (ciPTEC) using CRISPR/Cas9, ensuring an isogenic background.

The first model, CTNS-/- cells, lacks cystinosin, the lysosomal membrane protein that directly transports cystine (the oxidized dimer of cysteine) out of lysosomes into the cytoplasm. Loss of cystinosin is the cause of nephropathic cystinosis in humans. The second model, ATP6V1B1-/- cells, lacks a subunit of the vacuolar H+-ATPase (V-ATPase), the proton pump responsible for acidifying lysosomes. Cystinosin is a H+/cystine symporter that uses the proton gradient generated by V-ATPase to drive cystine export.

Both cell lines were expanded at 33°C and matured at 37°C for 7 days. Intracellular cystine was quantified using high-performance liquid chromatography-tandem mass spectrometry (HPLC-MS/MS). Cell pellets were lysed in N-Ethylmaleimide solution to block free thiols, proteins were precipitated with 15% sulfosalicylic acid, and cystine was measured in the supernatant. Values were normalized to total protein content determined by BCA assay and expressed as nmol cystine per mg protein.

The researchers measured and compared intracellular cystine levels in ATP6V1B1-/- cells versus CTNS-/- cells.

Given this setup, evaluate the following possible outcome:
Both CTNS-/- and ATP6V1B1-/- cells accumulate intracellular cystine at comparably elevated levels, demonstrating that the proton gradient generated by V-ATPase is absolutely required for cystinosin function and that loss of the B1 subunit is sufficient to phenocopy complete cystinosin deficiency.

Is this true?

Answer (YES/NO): NO